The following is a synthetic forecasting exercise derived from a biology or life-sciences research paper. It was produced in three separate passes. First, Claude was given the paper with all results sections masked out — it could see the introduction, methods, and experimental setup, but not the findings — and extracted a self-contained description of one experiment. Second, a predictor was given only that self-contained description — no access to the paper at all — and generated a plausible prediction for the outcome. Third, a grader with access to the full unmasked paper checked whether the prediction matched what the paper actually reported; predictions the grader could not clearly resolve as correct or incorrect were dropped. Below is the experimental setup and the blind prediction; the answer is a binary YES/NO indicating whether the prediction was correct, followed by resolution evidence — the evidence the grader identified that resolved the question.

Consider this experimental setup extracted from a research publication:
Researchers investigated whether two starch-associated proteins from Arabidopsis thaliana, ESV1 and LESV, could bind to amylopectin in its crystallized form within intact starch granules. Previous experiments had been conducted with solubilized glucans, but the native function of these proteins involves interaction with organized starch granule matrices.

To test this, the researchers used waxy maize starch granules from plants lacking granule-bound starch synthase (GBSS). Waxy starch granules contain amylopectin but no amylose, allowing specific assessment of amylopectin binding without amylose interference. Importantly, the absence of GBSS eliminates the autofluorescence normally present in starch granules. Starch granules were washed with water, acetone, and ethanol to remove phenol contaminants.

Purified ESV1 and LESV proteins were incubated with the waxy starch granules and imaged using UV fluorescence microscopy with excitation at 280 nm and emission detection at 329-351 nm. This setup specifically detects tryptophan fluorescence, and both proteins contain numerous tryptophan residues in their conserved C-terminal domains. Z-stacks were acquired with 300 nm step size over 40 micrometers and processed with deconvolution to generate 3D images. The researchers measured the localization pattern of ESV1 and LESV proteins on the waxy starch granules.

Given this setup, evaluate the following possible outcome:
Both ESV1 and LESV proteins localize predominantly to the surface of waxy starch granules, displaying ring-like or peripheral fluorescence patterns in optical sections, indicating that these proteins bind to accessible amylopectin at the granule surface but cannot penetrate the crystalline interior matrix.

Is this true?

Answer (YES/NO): YES